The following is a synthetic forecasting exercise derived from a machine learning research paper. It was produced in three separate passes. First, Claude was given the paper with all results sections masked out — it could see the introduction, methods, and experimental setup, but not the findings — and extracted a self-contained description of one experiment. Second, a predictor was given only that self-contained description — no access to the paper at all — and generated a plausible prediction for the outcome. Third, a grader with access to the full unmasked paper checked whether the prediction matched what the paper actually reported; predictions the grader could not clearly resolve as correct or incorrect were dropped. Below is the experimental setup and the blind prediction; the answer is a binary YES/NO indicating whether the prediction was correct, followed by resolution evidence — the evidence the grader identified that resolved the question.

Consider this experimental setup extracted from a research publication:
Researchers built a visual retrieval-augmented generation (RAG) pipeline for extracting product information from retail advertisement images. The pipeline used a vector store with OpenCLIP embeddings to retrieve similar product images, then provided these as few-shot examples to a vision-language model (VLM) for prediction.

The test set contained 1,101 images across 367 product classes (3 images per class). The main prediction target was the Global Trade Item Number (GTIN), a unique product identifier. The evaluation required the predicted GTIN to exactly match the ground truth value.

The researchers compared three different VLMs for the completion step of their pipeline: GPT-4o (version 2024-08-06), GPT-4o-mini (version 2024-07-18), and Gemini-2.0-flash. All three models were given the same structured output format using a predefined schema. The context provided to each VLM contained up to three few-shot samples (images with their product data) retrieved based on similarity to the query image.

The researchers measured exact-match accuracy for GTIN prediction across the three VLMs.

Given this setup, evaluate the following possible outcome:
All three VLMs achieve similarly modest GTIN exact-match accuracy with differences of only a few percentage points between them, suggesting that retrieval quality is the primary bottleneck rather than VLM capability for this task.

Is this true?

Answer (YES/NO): NO